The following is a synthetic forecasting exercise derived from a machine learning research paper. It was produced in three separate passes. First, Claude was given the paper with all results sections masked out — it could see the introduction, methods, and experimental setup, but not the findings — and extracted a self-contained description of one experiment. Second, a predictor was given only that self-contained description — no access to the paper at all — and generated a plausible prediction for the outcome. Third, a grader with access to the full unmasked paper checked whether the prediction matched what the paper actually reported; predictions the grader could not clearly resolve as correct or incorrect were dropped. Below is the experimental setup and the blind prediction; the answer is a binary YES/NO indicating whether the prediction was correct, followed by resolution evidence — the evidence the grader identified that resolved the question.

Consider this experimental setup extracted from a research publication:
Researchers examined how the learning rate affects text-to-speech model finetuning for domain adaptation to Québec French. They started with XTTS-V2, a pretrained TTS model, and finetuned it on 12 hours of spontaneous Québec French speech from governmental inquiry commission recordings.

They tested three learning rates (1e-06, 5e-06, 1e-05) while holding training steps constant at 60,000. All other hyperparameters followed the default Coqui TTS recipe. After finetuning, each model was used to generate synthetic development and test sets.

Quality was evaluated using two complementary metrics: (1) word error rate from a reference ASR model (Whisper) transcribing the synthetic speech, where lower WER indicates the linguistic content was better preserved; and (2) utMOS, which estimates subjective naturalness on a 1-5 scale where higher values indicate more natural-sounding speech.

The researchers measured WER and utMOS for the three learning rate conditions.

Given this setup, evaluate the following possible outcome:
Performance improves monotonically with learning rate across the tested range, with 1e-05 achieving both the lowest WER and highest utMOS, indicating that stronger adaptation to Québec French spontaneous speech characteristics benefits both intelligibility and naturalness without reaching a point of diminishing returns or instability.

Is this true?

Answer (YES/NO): NO